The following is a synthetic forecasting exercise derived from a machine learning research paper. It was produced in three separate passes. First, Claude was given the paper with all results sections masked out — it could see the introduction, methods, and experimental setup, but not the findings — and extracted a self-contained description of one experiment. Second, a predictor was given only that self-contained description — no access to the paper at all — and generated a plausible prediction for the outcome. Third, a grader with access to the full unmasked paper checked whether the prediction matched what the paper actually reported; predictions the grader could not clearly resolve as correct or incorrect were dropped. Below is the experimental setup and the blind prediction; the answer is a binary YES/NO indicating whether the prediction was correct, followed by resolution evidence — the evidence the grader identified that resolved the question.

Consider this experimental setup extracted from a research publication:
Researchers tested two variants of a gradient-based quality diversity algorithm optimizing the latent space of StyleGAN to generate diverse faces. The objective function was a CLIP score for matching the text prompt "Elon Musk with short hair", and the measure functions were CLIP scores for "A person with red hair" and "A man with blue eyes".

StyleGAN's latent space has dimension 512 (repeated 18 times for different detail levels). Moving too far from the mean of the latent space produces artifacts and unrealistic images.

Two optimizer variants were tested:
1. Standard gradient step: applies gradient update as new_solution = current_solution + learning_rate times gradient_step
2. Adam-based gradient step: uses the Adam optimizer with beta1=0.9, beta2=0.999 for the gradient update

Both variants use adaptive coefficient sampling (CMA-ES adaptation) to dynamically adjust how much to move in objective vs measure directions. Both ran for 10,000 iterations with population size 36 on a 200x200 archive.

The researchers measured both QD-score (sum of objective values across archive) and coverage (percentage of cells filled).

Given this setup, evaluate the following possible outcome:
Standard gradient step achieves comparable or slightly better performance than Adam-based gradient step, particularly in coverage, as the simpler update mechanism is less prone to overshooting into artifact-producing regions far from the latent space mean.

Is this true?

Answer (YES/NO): NO